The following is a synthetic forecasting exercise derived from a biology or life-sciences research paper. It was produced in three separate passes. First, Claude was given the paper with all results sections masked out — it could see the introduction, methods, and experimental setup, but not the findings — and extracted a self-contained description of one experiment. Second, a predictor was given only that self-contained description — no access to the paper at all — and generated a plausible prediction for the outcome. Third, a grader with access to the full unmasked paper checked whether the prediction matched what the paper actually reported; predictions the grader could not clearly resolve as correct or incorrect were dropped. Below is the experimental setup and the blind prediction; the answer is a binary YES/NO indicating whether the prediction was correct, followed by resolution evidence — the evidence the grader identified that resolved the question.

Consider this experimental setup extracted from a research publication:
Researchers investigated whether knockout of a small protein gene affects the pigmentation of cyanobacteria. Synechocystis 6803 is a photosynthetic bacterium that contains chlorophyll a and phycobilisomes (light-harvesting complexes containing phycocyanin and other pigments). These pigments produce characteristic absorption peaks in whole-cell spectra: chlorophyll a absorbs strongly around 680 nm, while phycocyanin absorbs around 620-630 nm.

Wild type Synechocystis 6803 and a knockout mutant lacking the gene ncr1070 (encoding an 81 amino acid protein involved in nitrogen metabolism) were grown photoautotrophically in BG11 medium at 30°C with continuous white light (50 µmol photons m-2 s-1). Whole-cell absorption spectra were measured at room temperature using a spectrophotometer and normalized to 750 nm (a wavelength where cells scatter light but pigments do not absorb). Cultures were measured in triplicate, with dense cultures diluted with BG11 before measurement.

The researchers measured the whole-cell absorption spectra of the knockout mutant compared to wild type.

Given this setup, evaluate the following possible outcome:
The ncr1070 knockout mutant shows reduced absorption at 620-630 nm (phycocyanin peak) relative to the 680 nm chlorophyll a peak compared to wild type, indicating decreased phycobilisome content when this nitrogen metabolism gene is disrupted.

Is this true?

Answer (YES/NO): NO